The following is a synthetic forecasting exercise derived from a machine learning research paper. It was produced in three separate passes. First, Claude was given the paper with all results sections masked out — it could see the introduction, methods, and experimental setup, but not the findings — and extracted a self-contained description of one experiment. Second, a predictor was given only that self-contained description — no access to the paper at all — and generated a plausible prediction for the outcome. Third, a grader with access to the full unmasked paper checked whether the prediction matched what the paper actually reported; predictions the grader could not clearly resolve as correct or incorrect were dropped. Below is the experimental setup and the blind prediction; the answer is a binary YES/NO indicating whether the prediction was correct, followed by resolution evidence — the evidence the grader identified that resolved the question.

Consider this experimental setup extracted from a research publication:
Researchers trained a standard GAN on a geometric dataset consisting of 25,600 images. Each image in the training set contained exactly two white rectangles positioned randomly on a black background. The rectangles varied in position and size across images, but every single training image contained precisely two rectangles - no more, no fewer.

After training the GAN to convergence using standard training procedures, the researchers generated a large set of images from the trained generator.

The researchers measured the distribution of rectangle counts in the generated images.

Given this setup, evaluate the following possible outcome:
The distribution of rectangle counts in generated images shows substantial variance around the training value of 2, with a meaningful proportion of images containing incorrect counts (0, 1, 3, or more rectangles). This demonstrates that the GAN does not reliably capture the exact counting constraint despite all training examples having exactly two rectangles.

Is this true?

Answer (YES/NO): YES